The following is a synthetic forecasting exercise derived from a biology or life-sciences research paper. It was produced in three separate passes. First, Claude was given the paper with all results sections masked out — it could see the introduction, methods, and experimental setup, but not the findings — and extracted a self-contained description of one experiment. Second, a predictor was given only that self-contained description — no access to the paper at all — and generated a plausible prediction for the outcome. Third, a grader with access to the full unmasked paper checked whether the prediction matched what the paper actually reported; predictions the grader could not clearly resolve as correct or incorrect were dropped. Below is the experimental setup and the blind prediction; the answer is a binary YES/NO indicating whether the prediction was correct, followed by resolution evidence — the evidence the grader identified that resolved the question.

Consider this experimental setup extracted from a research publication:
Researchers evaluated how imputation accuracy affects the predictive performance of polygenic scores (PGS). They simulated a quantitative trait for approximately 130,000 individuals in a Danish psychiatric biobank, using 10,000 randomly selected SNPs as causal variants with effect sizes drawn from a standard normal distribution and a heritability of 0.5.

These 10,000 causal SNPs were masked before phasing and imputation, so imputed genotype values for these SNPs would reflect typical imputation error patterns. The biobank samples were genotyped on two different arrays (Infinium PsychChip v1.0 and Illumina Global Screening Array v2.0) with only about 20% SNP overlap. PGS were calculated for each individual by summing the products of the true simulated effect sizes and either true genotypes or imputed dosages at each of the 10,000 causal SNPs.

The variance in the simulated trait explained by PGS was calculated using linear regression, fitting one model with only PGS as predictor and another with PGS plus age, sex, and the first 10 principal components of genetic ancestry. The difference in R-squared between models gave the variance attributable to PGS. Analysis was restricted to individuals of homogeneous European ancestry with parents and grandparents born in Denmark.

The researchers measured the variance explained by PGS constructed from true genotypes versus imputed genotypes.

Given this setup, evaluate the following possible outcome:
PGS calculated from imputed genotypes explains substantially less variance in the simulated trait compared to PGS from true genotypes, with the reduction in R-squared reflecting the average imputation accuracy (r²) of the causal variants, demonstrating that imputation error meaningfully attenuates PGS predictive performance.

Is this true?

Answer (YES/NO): NO